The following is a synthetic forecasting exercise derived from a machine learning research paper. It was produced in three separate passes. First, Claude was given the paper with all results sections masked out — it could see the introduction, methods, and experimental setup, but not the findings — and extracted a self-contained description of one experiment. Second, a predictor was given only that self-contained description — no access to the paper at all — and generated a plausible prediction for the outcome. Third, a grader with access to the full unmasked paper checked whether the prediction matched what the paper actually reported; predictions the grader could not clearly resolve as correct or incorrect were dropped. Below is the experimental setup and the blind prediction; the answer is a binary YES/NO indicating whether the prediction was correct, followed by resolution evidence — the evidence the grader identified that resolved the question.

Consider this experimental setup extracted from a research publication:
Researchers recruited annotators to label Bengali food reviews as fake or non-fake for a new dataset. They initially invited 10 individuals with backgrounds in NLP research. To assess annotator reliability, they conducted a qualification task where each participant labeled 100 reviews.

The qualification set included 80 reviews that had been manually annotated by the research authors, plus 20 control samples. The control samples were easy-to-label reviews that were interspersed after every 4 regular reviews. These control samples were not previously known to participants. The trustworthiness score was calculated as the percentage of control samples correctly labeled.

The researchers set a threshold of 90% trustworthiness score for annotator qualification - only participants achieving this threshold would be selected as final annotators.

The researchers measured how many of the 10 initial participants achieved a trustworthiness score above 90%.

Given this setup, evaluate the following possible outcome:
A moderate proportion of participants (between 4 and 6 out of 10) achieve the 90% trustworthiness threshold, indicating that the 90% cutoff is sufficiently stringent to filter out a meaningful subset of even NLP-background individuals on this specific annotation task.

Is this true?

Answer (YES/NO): YES